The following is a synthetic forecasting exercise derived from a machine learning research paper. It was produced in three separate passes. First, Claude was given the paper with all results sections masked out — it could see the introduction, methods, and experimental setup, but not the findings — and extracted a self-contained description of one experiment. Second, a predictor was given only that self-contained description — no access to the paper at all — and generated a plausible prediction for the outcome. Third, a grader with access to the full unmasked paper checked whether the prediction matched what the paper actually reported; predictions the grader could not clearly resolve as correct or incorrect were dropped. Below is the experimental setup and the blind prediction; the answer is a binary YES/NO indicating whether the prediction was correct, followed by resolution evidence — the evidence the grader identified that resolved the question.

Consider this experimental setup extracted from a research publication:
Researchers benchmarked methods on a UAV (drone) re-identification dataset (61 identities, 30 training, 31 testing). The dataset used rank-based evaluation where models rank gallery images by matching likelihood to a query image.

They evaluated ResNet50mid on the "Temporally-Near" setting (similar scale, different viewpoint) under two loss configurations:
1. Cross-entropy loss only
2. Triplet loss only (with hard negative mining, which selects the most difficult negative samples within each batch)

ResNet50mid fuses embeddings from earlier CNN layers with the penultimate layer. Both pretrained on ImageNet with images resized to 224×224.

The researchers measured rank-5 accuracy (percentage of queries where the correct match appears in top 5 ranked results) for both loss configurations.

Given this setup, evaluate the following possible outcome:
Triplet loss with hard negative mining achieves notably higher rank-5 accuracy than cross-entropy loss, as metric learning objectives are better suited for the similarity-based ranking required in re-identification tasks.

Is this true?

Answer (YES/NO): NO